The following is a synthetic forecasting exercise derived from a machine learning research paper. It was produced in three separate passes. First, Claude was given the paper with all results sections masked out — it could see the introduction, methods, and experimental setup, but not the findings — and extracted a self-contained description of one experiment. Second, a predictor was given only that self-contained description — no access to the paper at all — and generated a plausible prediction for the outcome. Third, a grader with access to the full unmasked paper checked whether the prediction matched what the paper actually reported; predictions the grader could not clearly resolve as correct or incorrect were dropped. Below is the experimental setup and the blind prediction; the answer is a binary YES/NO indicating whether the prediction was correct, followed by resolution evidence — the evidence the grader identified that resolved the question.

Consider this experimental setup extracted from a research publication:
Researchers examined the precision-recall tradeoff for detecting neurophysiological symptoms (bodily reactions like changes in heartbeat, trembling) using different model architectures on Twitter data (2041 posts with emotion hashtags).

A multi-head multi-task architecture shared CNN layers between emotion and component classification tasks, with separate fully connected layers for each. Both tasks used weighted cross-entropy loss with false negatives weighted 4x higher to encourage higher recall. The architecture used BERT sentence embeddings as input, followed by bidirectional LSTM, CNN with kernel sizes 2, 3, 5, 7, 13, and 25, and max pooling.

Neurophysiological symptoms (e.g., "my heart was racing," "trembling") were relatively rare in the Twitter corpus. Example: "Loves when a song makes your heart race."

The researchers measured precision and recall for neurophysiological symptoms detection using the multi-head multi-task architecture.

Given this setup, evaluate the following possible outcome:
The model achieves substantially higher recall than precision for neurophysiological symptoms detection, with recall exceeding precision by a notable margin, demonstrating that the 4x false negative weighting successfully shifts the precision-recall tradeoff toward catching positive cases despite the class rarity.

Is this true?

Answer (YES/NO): NO